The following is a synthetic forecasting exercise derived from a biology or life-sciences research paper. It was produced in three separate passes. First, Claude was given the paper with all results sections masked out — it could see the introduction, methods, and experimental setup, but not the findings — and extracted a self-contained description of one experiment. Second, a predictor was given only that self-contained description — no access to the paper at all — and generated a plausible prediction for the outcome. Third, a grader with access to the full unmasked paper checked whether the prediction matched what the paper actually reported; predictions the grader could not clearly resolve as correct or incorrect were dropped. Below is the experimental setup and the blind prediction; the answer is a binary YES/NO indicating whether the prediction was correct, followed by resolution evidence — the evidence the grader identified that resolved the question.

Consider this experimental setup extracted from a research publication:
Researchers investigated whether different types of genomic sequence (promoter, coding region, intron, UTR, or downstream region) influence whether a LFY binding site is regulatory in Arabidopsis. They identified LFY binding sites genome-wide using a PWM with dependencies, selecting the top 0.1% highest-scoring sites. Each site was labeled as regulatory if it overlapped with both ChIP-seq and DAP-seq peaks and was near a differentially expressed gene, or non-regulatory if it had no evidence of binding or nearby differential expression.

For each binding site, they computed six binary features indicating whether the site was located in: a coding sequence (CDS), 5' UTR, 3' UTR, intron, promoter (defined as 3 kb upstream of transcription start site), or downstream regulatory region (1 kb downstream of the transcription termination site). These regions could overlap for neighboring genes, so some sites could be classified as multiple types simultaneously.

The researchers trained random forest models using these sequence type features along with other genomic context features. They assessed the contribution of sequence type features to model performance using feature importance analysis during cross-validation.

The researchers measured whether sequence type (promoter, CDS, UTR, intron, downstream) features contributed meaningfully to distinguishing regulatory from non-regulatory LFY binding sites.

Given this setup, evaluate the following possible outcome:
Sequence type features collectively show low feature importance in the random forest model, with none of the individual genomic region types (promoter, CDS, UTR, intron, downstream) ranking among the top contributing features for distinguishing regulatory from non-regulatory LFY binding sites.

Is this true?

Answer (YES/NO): YES